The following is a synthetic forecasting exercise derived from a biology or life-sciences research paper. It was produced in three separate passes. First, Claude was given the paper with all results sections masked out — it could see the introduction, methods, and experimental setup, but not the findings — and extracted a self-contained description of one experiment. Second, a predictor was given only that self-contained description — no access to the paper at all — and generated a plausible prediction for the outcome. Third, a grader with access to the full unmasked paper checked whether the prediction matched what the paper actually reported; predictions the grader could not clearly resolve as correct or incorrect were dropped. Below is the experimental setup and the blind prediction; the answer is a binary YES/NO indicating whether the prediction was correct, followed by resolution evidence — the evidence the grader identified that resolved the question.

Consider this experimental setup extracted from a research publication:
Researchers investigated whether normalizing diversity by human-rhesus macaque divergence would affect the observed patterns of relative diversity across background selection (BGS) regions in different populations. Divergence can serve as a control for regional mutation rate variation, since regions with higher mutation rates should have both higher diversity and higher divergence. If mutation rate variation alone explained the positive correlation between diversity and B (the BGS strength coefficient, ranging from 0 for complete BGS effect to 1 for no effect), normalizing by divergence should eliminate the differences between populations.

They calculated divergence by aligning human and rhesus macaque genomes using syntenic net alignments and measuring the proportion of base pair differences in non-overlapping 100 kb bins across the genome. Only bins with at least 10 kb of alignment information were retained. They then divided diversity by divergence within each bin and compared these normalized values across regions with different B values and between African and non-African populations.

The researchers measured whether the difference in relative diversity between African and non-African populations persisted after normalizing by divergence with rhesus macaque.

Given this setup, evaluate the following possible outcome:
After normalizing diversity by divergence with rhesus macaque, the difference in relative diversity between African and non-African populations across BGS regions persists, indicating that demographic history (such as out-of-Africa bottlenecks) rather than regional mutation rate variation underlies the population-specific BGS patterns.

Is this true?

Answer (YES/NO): YES